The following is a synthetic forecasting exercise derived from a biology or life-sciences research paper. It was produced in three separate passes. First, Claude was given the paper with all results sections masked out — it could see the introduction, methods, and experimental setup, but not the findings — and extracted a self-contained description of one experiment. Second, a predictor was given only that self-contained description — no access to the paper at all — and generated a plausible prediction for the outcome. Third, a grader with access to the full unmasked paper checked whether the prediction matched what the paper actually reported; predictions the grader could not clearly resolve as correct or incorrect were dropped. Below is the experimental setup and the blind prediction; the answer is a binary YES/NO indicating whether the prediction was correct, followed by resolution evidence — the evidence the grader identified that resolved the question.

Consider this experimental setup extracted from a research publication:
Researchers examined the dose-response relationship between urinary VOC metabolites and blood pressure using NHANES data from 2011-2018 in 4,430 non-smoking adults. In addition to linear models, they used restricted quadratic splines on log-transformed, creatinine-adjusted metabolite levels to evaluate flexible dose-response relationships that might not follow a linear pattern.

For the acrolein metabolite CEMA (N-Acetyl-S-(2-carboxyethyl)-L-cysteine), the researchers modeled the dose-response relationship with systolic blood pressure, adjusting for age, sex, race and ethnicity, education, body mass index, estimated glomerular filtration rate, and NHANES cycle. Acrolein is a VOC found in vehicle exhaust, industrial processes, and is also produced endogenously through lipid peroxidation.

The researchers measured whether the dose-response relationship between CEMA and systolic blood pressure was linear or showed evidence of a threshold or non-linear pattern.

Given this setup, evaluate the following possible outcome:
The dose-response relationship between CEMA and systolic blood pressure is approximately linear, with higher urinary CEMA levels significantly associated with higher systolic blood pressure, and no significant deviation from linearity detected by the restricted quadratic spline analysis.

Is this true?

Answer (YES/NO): NO